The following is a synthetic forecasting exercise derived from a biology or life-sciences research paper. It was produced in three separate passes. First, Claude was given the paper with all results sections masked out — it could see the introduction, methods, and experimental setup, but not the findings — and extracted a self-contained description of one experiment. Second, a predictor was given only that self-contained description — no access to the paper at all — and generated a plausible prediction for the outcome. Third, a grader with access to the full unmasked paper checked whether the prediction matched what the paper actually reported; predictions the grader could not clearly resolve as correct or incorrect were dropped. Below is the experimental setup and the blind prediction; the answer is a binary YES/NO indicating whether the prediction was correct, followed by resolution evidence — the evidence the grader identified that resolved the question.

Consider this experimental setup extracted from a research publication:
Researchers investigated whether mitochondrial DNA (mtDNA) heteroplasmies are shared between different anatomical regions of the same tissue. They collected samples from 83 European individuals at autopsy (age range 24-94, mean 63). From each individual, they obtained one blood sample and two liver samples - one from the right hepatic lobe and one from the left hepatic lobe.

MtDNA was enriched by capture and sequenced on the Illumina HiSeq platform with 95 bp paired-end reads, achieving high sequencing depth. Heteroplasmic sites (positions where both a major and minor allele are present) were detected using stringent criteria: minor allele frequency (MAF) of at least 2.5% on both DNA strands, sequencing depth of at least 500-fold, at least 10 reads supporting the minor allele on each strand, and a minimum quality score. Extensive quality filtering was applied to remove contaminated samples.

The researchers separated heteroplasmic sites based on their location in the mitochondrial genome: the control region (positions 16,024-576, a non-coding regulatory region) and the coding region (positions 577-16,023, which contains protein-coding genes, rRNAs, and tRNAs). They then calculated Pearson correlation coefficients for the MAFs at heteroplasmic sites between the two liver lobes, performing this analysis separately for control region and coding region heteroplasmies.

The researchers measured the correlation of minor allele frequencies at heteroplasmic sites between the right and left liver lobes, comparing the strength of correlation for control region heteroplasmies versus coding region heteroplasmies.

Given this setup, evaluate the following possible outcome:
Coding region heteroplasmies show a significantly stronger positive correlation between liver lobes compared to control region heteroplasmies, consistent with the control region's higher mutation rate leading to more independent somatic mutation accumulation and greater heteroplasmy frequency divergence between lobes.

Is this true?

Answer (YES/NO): NO